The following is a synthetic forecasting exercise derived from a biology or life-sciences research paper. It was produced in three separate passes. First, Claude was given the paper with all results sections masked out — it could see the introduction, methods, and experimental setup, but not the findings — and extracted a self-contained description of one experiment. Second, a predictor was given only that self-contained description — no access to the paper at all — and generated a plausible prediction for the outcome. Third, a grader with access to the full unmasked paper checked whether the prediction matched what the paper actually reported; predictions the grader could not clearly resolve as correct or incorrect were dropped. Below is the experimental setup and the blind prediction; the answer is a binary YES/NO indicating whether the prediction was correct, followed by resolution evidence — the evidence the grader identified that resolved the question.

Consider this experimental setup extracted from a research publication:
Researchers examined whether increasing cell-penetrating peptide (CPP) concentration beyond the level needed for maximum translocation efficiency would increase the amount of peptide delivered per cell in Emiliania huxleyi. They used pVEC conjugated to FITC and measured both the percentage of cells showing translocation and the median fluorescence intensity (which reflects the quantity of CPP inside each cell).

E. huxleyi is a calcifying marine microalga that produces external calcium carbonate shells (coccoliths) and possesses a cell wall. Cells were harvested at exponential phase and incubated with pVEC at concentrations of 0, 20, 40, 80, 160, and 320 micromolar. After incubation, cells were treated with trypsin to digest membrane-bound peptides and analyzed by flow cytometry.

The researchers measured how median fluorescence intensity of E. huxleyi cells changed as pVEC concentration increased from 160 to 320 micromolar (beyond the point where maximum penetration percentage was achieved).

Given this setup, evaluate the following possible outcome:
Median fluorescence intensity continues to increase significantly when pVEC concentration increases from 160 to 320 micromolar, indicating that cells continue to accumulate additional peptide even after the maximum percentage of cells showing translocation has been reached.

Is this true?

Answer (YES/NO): NO